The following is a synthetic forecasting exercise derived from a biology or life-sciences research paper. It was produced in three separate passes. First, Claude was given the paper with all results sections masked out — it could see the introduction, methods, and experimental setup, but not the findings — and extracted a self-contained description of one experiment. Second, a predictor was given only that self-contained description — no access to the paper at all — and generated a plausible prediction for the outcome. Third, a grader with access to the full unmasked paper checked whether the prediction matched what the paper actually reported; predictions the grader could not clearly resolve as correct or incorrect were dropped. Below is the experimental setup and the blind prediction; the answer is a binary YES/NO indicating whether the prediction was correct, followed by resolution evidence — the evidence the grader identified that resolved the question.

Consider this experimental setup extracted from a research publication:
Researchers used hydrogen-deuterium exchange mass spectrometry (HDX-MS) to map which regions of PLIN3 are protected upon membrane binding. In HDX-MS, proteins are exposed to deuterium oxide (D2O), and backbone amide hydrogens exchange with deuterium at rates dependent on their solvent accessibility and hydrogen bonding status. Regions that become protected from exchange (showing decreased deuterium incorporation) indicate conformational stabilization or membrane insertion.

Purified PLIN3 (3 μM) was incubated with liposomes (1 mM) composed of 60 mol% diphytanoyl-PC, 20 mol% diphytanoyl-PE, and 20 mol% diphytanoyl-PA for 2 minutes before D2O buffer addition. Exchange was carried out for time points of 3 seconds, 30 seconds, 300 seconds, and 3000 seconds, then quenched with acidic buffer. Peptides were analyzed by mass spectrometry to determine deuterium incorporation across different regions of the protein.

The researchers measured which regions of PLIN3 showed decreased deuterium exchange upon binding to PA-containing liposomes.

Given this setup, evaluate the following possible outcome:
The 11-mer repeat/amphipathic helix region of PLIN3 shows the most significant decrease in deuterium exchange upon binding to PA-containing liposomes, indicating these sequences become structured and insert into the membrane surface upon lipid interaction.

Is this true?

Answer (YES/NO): NO